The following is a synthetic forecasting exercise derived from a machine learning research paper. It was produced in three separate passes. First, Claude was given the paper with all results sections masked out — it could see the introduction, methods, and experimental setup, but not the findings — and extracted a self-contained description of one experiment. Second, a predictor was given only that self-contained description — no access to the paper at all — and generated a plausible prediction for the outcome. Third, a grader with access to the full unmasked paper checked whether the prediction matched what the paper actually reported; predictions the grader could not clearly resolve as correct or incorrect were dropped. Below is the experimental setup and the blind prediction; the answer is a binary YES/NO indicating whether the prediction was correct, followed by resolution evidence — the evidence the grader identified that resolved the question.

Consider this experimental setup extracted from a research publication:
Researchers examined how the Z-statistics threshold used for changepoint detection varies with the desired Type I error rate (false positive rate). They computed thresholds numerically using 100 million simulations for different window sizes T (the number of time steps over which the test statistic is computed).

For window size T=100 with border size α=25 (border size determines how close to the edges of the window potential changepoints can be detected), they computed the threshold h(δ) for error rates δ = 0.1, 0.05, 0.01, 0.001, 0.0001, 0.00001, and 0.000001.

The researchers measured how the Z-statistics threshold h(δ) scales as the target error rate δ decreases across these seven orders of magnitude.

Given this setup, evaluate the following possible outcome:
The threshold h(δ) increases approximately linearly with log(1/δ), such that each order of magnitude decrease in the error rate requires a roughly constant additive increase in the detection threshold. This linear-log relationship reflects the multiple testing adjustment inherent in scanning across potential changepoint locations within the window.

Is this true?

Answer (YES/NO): YES